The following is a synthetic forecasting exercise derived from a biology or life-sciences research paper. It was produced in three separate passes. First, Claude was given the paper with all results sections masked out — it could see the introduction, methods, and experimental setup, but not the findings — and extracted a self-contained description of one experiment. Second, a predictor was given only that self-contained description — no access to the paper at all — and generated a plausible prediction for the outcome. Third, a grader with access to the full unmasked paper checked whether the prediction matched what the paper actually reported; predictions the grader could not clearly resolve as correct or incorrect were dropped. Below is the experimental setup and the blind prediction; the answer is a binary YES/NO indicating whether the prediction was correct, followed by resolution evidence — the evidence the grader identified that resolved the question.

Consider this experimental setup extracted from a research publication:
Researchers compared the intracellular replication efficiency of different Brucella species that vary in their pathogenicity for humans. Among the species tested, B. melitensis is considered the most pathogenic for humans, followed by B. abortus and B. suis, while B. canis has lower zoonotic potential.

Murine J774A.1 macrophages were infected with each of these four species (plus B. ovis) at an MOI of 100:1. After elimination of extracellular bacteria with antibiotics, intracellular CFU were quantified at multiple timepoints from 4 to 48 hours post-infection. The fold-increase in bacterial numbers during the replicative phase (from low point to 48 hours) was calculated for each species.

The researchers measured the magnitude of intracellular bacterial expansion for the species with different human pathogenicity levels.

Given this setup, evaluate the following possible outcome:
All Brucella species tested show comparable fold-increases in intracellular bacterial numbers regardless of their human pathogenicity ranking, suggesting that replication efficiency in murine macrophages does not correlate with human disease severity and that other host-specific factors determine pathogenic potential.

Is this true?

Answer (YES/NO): NO